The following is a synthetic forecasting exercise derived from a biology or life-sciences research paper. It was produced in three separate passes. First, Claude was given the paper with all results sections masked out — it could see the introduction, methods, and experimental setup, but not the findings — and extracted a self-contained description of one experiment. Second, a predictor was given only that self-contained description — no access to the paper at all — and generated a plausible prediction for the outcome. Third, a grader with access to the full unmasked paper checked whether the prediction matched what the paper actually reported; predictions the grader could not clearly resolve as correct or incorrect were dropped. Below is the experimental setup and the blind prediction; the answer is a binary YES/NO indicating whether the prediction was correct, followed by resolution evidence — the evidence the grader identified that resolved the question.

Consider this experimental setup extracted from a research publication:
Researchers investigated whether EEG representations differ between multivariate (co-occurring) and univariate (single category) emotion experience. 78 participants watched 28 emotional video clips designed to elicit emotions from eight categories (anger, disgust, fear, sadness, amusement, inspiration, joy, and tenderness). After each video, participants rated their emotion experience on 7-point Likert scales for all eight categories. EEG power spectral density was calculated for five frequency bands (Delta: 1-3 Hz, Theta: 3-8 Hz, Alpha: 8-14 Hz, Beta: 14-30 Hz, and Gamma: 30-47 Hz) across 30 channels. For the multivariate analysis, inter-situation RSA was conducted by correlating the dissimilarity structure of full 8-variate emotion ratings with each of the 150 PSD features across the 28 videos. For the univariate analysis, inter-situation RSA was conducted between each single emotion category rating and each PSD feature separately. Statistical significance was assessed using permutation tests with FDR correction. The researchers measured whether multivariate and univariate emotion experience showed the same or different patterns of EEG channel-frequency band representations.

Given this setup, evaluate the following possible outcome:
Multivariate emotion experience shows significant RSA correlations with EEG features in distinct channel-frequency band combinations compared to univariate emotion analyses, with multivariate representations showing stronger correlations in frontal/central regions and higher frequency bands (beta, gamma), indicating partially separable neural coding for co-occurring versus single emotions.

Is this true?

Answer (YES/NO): NO